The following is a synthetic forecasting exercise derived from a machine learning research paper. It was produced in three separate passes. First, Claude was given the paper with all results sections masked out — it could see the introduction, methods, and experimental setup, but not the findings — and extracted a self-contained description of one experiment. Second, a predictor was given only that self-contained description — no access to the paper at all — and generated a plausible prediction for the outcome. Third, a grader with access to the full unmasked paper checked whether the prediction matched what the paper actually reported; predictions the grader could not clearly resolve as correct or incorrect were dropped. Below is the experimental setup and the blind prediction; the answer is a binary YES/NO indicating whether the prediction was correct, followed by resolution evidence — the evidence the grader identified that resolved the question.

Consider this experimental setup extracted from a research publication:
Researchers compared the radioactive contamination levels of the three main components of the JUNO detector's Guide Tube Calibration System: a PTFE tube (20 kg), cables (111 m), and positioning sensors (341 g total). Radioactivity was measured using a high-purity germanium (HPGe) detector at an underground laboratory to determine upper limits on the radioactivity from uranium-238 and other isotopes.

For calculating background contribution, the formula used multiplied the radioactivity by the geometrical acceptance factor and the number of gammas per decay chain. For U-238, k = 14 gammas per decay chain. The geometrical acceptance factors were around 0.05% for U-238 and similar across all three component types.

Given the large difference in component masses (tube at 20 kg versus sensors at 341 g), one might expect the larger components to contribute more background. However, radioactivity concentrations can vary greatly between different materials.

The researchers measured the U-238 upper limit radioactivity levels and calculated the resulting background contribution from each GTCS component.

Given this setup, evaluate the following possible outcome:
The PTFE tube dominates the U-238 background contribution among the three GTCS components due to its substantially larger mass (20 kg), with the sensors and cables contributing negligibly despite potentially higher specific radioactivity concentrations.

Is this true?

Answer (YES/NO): NO